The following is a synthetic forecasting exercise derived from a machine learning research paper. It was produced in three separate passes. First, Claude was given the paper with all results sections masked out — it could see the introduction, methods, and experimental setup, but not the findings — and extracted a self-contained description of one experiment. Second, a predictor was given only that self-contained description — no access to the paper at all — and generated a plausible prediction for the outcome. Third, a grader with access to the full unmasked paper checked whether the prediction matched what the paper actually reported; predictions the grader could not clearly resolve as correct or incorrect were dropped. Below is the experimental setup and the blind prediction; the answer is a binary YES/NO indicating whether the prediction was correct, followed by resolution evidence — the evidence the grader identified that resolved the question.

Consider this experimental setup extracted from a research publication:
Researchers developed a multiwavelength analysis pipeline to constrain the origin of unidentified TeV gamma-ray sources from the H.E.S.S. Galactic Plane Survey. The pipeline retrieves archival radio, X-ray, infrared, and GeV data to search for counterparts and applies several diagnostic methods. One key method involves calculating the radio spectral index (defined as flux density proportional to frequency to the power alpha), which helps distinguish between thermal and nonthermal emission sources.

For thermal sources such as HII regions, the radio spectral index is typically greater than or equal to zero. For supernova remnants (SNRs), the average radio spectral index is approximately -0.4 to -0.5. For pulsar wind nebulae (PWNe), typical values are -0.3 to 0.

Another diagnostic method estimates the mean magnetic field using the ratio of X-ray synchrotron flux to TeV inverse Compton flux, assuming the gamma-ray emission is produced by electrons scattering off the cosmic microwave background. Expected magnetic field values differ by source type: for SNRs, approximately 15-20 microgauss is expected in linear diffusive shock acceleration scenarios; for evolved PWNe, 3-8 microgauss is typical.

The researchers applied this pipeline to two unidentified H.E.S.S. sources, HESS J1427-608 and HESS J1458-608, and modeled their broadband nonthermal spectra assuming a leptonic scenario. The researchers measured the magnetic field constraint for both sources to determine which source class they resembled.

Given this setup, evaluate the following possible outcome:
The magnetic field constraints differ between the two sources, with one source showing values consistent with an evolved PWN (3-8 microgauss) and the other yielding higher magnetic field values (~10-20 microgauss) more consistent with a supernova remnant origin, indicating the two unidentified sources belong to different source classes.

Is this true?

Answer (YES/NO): NO